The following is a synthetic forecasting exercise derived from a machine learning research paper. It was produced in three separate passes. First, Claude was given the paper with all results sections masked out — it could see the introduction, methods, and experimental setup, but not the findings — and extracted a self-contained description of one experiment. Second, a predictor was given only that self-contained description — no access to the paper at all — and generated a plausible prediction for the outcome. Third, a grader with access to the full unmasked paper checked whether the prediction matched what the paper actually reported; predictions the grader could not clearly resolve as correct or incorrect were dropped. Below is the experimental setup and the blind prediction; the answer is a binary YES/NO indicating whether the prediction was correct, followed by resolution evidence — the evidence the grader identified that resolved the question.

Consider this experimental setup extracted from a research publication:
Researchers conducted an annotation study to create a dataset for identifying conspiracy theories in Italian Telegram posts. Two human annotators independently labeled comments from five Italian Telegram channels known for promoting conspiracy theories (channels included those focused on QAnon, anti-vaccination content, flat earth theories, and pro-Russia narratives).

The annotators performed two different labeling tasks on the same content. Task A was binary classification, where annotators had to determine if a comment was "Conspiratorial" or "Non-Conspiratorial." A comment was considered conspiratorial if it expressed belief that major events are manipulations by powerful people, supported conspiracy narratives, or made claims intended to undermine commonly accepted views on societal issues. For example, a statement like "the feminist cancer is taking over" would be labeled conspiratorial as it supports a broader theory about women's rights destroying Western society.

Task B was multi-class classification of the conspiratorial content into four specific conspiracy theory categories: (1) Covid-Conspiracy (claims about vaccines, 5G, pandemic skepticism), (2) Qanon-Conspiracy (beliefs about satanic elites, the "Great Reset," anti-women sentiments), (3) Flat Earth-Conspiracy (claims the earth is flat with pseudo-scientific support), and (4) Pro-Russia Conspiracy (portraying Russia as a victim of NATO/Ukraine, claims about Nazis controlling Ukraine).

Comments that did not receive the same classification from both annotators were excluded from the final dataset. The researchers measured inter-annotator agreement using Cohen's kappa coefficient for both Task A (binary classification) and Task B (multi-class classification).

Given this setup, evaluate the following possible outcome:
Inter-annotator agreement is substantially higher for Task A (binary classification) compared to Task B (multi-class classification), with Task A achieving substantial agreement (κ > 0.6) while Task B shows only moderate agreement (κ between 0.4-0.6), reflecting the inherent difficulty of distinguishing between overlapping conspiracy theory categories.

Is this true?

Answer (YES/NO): NO